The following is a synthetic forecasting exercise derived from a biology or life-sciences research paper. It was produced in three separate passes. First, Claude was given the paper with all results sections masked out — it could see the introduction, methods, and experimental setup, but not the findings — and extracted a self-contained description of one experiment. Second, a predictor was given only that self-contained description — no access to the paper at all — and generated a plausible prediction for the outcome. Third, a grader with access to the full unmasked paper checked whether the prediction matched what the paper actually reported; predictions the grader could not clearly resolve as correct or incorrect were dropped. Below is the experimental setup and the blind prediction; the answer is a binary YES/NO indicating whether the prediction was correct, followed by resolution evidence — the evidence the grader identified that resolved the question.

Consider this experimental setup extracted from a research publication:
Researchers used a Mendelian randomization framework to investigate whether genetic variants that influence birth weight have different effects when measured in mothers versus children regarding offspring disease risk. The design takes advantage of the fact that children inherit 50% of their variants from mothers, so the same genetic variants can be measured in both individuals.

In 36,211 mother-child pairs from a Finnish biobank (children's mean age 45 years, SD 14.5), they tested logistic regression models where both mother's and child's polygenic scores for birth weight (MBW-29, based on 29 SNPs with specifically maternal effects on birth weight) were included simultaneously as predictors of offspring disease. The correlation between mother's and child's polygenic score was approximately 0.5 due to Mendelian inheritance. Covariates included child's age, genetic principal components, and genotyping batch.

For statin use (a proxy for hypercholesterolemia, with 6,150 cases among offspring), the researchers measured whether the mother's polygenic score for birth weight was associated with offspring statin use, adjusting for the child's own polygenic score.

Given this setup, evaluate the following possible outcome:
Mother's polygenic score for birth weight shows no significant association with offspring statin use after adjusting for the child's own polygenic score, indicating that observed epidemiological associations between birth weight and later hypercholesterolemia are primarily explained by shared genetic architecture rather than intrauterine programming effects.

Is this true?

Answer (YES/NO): NO